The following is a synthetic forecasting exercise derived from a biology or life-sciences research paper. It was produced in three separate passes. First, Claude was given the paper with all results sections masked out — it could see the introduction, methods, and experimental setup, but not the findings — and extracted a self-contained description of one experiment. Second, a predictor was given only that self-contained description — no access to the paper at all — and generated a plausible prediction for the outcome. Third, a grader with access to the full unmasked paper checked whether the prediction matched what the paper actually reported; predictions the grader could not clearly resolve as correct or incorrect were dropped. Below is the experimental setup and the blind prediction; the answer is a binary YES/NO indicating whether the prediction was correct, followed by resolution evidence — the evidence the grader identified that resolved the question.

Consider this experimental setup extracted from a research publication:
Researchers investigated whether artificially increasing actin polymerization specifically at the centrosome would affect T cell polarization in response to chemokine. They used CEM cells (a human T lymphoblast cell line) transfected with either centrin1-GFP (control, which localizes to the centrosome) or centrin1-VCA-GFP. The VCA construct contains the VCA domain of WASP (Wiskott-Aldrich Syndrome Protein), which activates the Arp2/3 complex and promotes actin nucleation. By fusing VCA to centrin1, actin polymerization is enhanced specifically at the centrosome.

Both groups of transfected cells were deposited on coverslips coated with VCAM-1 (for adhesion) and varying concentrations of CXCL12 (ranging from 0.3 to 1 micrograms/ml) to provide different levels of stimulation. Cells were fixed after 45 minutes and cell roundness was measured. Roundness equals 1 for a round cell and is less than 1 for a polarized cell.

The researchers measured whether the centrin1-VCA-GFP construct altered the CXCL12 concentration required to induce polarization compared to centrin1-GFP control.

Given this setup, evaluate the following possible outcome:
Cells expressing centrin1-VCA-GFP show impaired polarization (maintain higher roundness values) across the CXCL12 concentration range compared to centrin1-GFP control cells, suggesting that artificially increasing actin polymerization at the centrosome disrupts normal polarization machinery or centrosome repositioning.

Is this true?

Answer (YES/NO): YES